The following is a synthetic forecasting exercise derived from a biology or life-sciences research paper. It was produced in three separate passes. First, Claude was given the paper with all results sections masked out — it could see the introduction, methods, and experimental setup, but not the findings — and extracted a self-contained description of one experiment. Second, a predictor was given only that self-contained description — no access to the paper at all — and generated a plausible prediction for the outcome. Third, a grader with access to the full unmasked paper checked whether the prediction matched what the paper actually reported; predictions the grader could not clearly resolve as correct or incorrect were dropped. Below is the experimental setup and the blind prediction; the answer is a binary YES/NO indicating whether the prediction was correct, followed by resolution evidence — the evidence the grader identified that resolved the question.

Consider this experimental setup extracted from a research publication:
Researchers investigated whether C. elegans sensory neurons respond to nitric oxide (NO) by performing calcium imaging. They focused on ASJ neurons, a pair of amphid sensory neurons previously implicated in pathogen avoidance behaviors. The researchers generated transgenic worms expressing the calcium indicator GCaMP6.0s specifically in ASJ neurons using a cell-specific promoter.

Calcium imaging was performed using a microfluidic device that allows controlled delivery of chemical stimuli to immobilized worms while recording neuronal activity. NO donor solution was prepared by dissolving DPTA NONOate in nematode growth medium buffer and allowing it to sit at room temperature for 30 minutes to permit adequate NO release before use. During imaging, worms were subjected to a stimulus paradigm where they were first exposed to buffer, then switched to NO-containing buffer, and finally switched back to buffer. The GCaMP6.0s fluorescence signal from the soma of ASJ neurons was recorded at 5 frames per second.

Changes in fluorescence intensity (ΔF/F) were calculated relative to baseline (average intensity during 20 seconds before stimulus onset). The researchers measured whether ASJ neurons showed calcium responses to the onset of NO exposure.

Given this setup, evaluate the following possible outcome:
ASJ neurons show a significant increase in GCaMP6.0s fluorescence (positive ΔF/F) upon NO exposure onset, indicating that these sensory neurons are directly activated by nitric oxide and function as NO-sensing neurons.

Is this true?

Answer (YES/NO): YES